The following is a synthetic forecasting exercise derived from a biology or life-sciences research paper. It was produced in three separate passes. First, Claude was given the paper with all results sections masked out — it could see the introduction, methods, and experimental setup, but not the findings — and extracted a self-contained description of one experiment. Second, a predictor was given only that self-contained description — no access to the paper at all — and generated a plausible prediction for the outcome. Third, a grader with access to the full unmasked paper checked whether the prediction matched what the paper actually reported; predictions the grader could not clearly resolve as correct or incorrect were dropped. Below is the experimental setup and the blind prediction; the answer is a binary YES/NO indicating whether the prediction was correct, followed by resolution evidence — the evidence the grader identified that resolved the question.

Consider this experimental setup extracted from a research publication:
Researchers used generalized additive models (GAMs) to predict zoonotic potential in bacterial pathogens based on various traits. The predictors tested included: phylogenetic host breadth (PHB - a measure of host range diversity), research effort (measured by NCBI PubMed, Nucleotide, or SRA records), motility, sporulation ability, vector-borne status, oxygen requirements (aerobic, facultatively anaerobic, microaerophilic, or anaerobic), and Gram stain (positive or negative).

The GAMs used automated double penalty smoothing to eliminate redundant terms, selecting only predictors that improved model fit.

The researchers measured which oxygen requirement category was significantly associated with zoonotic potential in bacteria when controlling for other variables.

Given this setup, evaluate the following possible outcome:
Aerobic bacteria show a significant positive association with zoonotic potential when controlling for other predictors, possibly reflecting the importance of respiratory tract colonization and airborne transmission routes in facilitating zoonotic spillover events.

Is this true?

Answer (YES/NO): NO